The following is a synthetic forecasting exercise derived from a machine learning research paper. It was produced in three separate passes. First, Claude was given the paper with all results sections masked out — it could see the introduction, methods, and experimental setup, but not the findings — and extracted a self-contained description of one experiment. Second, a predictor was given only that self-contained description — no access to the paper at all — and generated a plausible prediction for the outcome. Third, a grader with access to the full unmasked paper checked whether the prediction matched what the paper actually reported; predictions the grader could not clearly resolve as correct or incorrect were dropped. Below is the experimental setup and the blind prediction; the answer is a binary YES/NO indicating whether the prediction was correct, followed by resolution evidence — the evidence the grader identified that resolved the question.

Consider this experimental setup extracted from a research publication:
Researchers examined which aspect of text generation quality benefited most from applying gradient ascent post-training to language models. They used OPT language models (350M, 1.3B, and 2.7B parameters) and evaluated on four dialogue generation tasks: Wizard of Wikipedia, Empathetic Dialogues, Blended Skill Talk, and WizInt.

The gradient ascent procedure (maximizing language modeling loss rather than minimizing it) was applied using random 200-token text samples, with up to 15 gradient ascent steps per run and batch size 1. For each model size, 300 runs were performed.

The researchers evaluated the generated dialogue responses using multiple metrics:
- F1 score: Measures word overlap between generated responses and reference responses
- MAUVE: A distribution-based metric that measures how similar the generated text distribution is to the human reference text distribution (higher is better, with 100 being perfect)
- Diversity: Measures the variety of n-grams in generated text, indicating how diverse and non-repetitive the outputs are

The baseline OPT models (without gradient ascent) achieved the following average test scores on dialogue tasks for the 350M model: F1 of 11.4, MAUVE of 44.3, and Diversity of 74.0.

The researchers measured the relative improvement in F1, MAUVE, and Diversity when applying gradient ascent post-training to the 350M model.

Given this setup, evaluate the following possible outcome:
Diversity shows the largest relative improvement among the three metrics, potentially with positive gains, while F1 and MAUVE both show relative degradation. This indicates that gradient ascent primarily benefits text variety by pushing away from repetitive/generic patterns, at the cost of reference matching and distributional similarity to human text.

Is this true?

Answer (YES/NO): NO